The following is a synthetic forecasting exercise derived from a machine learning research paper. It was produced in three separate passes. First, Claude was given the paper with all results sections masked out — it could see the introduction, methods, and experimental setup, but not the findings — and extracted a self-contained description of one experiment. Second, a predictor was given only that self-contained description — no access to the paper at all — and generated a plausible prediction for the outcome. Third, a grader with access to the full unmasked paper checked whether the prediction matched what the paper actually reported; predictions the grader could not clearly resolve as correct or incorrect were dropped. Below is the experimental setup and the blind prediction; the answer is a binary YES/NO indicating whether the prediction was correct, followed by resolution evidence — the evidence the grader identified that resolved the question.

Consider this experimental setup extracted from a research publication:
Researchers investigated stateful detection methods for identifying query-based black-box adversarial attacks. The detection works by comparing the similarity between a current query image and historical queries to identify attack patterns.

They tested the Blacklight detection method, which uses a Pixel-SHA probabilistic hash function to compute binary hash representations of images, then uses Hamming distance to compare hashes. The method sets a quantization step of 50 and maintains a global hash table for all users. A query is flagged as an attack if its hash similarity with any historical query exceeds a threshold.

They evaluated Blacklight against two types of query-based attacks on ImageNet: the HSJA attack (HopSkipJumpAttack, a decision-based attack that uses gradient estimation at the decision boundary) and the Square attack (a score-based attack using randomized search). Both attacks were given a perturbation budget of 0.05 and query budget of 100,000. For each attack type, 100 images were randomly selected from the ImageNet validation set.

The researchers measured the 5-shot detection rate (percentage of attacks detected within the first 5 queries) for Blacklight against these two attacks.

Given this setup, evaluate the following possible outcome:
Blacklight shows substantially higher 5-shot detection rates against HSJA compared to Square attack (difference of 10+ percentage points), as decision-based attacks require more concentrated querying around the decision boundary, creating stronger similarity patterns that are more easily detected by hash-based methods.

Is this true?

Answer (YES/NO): NO